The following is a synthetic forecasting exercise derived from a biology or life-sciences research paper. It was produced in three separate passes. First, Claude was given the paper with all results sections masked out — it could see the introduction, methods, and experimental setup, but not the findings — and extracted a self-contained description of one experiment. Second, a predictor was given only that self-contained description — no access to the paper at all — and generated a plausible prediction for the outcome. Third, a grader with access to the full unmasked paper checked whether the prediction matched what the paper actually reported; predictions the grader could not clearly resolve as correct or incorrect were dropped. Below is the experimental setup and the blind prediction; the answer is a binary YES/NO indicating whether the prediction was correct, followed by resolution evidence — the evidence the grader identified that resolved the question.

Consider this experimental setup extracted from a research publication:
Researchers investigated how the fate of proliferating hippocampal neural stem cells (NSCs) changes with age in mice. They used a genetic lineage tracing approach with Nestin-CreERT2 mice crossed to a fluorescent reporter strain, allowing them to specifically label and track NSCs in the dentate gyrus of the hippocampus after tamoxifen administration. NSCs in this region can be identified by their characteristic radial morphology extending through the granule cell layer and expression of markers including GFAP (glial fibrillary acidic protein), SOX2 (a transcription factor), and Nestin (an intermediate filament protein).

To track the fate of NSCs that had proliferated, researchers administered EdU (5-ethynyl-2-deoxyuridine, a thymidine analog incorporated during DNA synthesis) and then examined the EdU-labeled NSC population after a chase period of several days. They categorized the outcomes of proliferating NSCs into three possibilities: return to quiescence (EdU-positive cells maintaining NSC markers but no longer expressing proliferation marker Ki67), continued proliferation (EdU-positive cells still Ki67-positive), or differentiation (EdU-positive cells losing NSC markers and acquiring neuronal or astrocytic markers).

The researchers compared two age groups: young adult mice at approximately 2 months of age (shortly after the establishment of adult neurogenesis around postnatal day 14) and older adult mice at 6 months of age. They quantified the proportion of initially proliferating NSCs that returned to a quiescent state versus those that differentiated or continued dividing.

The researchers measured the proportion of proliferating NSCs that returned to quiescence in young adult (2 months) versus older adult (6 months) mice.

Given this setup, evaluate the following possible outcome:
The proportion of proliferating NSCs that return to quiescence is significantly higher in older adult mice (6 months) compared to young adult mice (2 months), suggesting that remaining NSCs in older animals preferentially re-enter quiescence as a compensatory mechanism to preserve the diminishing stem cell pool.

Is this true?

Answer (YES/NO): YES